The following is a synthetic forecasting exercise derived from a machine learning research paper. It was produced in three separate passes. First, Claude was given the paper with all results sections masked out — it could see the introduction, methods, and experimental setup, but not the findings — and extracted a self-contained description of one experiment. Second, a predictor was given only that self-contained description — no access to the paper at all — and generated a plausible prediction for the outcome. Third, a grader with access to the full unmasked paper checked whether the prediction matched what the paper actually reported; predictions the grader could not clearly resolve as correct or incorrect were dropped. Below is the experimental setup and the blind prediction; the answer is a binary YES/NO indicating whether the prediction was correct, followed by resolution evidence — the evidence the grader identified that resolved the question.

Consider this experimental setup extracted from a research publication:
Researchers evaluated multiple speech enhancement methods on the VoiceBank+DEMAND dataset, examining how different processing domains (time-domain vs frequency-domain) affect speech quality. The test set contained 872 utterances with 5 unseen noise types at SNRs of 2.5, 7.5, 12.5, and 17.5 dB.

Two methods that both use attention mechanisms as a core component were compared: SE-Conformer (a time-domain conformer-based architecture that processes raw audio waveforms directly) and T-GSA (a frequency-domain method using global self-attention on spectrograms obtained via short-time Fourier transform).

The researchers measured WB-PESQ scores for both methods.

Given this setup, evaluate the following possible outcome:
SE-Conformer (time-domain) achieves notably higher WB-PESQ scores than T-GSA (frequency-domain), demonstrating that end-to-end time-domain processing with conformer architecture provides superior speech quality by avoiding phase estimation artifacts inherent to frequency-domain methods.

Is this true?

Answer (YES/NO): NO